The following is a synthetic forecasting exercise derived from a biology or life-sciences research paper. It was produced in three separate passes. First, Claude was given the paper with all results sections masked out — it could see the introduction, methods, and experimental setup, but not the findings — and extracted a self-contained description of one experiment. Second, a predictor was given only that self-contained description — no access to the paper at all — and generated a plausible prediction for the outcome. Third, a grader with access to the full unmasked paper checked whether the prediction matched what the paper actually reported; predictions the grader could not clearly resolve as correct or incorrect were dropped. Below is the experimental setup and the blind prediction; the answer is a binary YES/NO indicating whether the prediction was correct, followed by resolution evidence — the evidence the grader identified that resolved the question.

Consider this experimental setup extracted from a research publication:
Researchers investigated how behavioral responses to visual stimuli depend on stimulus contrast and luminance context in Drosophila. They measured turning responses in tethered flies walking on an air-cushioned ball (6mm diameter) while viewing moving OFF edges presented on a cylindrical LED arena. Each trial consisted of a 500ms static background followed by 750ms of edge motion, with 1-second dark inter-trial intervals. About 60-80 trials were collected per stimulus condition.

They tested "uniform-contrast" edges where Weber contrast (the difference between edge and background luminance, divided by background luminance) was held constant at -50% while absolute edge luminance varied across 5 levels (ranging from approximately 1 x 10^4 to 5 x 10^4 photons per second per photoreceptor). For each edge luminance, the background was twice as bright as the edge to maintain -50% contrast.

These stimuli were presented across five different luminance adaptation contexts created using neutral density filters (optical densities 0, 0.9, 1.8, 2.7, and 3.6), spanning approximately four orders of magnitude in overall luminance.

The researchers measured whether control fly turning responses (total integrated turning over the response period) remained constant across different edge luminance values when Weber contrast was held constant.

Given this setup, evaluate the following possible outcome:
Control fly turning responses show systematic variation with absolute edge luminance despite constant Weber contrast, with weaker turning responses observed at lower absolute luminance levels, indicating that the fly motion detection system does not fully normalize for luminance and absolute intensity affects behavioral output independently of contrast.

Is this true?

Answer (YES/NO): NO